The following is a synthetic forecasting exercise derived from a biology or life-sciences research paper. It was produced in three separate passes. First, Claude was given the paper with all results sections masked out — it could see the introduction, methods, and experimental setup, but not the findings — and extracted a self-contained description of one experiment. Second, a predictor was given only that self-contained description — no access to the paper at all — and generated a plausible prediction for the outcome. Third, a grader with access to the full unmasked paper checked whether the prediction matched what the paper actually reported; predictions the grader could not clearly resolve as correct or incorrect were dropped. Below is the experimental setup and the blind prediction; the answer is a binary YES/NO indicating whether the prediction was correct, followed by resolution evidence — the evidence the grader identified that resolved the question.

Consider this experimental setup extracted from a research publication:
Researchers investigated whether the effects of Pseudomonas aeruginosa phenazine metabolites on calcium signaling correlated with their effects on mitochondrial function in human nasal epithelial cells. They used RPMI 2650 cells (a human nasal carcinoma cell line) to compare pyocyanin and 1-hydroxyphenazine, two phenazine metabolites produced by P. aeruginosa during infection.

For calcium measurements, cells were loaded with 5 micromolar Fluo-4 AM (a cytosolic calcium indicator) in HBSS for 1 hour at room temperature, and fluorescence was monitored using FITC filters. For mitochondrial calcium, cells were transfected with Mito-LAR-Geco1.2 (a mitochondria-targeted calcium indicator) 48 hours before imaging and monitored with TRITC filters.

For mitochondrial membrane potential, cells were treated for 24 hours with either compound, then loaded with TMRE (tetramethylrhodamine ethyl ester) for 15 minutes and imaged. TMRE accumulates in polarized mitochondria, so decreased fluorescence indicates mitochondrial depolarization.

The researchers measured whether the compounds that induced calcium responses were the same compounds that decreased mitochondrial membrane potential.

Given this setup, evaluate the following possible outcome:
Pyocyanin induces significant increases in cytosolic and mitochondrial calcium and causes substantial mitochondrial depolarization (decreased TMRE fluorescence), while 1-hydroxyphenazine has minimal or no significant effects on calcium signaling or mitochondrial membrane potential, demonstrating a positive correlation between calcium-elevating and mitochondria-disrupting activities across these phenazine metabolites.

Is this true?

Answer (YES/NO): NO